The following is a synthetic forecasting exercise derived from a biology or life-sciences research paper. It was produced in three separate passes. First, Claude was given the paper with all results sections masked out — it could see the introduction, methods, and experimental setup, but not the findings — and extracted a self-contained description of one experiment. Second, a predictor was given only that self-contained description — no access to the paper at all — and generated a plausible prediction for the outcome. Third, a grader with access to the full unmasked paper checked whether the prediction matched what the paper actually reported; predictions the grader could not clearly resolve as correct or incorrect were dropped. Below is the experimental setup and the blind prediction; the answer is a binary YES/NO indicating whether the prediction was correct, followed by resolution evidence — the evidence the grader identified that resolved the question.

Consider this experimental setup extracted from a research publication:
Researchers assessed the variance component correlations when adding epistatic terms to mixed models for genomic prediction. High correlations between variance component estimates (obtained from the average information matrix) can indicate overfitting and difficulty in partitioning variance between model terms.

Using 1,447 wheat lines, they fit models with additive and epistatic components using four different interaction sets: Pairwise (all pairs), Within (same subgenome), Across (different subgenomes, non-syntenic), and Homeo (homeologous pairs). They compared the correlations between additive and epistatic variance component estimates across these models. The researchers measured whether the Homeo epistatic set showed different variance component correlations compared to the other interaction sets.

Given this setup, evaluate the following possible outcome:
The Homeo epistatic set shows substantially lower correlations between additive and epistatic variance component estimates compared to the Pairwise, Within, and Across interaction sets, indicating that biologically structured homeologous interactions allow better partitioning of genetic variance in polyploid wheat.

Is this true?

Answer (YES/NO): NO